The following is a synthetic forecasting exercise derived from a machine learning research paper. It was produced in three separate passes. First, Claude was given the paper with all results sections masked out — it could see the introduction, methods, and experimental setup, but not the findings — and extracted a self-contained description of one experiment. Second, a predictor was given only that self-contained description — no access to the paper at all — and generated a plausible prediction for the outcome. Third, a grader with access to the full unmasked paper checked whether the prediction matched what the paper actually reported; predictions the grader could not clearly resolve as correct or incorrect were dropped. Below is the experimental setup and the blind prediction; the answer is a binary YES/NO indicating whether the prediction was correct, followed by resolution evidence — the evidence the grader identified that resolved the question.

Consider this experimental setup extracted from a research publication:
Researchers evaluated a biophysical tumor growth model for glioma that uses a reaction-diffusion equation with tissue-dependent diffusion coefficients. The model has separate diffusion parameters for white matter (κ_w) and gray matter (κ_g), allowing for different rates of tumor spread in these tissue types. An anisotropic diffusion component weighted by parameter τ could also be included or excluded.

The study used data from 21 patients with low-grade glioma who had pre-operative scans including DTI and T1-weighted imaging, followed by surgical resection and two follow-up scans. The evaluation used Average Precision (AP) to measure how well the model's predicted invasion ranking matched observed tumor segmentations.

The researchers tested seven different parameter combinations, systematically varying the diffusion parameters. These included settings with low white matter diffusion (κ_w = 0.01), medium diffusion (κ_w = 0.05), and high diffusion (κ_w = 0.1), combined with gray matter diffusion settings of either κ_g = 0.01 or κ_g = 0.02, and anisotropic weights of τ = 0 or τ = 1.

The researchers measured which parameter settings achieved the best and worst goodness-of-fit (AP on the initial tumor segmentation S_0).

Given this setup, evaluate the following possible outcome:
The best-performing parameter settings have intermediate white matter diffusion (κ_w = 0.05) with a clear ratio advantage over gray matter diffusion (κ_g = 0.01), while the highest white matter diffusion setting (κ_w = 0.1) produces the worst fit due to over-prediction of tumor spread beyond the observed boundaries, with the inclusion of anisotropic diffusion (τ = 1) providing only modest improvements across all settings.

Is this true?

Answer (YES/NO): NO